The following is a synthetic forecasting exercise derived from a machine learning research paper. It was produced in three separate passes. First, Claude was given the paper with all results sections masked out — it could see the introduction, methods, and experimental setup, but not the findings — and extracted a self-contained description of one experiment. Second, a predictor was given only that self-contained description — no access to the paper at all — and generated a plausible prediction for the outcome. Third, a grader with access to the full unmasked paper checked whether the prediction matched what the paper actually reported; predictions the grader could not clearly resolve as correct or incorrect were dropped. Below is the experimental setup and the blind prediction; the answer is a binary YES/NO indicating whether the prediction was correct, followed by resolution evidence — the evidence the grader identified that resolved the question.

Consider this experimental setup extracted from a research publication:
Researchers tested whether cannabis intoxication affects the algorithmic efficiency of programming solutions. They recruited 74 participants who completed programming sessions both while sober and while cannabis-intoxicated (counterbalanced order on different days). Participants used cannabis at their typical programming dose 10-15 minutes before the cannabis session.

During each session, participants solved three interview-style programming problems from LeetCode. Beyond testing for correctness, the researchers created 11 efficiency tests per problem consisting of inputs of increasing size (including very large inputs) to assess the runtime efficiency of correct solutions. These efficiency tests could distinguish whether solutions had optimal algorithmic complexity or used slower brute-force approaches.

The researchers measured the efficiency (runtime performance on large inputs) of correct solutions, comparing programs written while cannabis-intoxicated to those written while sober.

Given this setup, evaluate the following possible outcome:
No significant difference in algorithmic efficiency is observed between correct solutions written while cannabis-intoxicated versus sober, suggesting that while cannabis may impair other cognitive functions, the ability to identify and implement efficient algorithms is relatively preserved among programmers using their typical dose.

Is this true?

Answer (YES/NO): YES